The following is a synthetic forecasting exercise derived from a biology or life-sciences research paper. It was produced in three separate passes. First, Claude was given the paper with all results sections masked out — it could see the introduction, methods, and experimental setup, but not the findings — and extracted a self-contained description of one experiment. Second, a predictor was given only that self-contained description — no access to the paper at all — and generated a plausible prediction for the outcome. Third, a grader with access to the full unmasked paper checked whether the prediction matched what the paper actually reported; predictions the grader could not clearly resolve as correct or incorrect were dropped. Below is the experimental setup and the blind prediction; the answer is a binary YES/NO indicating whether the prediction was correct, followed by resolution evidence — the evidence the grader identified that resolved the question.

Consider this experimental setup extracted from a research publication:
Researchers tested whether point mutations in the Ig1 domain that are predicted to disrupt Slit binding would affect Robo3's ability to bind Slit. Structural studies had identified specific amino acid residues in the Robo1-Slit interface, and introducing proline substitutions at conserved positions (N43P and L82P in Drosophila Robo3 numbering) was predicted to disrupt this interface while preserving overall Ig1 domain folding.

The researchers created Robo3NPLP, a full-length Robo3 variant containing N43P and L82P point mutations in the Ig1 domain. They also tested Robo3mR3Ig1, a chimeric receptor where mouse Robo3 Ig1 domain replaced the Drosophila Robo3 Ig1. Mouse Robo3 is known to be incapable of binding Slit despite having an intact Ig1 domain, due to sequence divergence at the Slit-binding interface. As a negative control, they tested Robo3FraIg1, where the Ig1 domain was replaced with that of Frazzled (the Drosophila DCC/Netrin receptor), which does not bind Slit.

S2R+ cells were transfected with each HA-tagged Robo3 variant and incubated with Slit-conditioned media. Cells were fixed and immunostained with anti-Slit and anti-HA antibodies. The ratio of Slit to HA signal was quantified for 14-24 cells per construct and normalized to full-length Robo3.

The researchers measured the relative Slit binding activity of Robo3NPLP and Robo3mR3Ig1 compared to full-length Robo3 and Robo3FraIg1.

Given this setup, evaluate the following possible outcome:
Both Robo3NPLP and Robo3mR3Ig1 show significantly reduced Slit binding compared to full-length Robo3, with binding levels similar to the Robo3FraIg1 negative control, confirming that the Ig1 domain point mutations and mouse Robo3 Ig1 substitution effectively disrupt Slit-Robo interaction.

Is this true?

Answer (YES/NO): NO